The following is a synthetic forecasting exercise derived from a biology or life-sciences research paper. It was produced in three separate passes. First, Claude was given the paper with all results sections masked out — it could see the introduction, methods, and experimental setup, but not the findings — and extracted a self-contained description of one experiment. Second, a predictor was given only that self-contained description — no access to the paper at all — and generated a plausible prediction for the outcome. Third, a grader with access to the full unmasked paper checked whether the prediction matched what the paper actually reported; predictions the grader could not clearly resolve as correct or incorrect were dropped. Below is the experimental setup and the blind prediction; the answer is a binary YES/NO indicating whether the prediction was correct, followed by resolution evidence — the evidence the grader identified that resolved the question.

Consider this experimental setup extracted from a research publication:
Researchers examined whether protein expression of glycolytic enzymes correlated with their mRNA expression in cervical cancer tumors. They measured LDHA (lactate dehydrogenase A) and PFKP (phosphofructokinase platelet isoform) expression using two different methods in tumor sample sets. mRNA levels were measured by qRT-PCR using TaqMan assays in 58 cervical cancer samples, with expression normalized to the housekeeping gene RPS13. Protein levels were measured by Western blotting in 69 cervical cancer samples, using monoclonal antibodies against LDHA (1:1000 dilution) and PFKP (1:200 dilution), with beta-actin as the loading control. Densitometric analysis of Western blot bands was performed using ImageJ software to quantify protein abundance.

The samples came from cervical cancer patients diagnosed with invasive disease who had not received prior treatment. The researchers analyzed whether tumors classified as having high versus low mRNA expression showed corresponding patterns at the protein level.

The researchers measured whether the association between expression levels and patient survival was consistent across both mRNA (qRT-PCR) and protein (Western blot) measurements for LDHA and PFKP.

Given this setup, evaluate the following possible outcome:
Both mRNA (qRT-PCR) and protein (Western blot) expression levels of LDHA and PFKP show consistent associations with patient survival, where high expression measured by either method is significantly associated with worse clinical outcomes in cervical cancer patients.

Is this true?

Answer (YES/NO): YES